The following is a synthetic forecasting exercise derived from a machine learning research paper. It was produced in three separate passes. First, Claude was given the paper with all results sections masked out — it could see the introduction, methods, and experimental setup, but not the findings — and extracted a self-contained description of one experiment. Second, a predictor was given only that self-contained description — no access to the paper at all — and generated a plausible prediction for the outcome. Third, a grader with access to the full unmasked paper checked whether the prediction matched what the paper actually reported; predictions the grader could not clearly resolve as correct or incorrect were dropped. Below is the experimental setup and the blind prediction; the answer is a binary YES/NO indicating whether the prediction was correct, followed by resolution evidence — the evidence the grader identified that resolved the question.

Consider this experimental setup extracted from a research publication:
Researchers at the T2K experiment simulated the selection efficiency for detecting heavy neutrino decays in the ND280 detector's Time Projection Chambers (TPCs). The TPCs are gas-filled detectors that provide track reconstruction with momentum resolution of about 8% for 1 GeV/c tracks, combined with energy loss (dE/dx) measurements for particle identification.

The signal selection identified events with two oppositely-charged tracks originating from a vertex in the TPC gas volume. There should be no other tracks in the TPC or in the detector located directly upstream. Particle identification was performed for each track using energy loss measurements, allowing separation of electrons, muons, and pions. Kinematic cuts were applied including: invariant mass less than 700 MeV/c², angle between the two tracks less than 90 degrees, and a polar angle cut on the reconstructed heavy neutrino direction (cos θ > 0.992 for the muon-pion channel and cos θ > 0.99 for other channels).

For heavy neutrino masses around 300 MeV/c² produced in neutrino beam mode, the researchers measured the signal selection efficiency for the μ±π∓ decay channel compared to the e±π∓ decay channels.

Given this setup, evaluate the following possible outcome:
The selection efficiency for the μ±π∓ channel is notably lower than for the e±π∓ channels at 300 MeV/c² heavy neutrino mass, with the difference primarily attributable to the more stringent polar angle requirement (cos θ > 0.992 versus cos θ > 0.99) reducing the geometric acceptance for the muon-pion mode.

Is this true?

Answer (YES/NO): NO